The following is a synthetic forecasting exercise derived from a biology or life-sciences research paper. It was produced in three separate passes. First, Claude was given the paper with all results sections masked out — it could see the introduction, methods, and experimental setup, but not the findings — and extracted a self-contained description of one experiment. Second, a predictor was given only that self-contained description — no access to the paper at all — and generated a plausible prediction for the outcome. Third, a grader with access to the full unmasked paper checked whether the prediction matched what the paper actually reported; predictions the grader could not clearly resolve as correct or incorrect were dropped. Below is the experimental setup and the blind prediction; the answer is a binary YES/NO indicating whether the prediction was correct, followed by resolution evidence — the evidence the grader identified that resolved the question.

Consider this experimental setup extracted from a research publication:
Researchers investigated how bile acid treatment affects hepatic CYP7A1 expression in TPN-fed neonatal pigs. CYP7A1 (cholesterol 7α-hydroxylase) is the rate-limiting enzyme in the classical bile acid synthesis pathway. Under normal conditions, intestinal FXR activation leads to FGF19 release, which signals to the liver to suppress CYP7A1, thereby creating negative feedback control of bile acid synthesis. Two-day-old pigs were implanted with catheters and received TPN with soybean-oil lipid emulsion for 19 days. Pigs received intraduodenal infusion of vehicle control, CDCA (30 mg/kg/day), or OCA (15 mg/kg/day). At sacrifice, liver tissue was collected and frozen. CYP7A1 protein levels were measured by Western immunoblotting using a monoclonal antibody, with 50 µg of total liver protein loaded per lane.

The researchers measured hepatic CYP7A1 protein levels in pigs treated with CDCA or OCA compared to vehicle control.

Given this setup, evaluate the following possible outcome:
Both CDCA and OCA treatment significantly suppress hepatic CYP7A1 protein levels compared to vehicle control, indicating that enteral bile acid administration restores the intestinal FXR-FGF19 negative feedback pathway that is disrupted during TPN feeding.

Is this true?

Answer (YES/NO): YES